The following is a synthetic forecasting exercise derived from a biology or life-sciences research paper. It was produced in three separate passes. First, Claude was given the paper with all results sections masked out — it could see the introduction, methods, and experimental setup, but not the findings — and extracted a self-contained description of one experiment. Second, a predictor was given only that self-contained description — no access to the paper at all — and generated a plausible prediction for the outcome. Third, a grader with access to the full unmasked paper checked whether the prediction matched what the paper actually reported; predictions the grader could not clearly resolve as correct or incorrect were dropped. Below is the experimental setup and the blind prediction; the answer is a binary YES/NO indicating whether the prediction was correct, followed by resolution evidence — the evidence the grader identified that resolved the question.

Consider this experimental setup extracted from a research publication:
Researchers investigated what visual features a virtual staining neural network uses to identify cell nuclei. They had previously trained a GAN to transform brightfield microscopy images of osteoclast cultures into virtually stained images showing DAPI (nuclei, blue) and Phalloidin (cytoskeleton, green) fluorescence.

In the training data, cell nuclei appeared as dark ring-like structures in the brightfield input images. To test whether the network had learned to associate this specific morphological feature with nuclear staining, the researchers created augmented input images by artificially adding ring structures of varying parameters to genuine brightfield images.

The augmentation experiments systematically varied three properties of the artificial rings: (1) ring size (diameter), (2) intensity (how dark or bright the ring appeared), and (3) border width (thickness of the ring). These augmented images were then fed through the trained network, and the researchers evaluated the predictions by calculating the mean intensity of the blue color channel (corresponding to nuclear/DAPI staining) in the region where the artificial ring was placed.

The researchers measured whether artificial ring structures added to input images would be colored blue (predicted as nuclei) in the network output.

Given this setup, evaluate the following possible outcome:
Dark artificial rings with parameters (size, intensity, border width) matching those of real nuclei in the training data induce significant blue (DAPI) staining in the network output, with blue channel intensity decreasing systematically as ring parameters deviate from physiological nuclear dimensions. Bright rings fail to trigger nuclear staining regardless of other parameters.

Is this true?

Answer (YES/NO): NO